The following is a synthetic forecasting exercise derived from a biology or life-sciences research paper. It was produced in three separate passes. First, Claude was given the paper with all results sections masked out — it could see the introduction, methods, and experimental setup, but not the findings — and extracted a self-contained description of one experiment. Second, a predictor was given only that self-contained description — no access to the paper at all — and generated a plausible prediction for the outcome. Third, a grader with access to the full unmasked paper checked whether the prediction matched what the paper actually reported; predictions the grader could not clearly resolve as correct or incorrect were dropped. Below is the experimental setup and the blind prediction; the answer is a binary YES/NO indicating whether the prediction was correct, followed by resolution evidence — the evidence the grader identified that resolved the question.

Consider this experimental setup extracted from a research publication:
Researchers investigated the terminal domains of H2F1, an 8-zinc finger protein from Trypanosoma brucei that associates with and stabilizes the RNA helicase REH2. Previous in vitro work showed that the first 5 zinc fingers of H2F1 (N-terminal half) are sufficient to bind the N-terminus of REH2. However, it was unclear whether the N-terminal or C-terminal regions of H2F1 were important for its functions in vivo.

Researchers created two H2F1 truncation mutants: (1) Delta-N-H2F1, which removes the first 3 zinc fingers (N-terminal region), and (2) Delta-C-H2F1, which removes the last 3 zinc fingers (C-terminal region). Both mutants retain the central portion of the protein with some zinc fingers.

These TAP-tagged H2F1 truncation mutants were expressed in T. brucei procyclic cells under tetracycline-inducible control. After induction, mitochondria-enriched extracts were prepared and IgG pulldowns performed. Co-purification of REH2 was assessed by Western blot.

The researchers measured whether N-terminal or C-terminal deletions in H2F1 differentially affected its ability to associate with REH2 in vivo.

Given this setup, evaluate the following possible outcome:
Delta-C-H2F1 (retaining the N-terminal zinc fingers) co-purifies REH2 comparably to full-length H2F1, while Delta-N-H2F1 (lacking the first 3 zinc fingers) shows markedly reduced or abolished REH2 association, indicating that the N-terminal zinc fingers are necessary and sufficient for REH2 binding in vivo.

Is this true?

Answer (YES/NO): NO